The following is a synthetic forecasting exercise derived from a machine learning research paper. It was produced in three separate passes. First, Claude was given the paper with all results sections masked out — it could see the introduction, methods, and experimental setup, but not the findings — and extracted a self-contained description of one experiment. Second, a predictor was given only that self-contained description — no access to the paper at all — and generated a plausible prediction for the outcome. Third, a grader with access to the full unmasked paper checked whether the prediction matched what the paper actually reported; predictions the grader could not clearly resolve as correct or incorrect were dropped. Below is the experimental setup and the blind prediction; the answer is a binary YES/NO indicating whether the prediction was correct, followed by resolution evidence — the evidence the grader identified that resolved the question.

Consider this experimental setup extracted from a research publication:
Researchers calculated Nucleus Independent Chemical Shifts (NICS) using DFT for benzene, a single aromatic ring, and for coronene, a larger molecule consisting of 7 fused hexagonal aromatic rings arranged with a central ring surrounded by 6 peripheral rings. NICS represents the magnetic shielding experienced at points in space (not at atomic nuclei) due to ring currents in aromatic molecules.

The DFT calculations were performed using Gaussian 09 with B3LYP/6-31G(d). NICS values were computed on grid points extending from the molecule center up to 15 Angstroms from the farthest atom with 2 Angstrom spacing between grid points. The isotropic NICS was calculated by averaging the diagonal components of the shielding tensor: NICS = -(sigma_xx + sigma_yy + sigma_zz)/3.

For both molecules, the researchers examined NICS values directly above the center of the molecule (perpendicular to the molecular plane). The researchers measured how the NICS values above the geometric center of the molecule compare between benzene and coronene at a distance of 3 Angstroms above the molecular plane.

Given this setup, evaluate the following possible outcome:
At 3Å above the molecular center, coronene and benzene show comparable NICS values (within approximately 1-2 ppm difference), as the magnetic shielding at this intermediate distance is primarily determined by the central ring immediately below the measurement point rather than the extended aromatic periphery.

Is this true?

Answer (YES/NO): NO